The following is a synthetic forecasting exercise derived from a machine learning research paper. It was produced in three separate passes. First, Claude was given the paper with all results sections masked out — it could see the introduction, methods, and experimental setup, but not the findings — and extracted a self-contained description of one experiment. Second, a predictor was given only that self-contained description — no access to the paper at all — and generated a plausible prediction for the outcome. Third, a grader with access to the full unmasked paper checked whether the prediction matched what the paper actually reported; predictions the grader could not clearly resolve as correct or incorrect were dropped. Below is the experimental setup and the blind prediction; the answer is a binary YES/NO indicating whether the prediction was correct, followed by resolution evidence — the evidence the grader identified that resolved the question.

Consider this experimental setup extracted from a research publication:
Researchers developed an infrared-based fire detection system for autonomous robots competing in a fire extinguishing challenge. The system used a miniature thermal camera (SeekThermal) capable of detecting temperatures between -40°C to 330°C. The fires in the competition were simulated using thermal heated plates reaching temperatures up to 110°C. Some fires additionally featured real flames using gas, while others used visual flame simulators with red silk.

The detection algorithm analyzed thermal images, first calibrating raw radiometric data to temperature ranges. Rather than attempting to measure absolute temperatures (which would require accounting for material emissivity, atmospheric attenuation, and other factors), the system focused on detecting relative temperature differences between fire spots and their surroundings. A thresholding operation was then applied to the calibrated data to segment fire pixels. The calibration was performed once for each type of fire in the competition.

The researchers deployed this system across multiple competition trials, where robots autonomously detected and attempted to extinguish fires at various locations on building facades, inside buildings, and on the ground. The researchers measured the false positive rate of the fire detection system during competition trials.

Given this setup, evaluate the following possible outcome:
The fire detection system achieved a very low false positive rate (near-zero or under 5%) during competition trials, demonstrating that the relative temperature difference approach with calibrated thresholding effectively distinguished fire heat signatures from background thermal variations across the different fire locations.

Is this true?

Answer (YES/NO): YES